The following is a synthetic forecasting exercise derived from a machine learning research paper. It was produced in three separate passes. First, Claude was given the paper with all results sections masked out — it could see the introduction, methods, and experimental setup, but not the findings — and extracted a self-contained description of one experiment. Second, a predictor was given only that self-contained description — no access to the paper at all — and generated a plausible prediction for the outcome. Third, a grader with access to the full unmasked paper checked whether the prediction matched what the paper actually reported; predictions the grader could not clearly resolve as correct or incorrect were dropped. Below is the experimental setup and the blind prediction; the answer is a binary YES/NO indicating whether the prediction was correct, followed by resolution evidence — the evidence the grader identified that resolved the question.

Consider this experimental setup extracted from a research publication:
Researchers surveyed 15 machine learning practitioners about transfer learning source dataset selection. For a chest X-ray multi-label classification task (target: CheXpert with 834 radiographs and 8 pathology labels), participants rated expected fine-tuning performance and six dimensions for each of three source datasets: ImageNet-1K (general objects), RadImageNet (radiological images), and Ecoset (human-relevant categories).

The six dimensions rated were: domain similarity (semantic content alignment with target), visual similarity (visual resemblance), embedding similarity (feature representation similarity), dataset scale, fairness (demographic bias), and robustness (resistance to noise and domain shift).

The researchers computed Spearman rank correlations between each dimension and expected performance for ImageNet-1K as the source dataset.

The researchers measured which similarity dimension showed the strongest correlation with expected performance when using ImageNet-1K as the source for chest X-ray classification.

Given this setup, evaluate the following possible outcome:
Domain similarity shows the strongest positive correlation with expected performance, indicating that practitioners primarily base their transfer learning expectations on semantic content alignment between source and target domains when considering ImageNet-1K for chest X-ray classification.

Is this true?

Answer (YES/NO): YES